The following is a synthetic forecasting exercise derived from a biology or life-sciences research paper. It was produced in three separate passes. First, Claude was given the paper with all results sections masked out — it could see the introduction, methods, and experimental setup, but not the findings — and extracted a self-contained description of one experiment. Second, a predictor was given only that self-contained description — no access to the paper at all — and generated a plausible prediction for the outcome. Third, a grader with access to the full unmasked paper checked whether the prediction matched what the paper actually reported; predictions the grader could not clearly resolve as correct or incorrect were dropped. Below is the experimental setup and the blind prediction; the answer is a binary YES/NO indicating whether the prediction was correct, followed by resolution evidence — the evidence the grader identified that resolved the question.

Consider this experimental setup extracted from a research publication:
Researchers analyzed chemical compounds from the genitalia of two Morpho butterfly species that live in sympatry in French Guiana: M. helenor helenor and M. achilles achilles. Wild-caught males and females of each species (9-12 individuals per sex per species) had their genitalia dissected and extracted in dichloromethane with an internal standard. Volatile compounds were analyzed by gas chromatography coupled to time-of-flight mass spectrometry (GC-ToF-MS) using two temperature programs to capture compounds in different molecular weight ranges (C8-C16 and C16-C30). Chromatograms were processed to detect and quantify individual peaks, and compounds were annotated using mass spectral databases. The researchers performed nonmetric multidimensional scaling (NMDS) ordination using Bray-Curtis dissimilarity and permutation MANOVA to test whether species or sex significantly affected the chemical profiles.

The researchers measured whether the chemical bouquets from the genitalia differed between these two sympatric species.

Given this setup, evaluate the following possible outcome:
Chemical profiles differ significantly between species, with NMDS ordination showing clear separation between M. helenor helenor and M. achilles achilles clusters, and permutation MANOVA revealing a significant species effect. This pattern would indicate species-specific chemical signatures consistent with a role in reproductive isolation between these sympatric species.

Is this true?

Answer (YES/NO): YES